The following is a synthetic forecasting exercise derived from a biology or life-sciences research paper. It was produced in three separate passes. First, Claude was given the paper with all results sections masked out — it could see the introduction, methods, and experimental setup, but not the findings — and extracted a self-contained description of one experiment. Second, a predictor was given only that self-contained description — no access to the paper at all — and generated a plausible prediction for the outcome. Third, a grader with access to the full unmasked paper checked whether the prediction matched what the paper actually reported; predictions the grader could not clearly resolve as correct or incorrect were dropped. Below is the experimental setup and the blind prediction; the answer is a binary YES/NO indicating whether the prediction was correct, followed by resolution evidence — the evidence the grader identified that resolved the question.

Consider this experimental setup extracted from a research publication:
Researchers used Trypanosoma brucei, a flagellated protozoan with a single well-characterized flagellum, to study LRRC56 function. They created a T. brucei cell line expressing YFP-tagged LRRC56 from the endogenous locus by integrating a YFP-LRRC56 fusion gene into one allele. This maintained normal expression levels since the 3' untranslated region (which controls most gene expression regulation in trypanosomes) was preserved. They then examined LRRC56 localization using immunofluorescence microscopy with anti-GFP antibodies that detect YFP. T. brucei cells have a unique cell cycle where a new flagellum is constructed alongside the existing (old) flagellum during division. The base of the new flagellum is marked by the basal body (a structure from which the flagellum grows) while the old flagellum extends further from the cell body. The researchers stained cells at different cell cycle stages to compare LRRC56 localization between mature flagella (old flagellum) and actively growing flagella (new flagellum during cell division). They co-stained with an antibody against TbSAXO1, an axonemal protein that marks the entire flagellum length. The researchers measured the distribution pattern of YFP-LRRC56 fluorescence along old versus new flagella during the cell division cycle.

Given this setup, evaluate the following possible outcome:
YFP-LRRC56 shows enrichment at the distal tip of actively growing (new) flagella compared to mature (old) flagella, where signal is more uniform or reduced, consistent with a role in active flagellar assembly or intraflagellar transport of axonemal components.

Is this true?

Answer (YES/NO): NO